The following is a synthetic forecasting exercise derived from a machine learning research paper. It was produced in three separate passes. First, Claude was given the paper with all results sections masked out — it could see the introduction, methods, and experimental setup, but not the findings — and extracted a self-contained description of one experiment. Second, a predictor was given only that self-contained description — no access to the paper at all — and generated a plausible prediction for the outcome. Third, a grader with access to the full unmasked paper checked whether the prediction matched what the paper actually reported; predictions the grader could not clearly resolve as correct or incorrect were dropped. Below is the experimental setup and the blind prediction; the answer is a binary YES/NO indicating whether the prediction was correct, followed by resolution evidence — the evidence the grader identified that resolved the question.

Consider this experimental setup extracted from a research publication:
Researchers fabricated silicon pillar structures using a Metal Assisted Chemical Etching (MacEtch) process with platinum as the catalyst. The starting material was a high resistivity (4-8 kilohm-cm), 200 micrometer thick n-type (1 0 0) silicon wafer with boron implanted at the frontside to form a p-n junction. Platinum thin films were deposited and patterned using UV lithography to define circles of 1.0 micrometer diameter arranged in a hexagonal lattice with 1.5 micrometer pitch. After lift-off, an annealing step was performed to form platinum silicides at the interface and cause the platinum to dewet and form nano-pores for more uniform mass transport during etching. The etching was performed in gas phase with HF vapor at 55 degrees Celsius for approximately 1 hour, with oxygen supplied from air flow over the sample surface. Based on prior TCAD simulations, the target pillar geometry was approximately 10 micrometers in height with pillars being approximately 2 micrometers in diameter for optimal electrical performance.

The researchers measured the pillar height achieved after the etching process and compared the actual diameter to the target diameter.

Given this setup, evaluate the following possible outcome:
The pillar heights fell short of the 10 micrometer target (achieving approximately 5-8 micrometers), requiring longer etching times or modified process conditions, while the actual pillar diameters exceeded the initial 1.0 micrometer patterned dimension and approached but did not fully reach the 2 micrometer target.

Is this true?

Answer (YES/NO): NO